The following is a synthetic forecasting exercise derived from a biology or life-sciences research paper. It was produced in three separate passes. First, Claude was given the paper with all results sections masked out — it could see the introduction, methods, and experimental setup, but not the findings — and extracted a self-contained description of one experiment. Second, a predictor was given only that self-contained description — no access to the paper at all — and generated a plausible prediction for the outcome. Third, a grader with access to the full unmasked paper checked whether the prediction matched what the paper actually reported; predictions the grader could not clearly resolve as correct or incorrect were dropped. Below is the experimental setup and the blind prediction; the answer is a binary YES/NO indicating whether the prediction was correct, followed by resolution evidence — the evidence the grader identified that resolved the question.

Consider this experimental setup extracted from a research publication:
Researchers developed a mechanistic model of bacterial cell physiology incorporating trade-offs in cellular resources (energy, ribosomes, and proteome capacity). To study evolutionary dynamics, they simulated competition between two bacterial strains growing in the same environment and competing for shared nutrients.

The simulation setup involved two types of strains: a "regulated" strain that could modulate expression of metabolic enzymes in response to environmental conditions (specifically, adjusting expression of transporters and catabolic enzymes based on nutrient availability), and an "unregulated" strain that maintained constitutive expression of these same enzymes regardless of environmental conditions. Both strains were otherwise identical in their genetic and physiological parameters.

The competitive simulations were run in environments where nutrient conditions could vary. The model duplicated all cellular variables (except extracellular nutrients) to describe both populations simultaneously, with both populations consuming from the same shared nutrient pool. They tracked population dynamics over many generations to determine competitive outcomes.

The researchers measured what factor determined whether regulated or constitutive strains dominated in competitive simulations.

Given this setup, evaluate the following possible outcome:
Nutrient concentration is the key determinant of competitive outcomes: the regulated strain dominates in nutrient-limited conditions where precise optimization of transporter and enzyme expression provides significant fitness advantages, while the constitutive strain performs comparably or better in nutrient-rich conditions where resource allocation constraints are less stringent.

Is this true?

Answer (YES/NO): NO